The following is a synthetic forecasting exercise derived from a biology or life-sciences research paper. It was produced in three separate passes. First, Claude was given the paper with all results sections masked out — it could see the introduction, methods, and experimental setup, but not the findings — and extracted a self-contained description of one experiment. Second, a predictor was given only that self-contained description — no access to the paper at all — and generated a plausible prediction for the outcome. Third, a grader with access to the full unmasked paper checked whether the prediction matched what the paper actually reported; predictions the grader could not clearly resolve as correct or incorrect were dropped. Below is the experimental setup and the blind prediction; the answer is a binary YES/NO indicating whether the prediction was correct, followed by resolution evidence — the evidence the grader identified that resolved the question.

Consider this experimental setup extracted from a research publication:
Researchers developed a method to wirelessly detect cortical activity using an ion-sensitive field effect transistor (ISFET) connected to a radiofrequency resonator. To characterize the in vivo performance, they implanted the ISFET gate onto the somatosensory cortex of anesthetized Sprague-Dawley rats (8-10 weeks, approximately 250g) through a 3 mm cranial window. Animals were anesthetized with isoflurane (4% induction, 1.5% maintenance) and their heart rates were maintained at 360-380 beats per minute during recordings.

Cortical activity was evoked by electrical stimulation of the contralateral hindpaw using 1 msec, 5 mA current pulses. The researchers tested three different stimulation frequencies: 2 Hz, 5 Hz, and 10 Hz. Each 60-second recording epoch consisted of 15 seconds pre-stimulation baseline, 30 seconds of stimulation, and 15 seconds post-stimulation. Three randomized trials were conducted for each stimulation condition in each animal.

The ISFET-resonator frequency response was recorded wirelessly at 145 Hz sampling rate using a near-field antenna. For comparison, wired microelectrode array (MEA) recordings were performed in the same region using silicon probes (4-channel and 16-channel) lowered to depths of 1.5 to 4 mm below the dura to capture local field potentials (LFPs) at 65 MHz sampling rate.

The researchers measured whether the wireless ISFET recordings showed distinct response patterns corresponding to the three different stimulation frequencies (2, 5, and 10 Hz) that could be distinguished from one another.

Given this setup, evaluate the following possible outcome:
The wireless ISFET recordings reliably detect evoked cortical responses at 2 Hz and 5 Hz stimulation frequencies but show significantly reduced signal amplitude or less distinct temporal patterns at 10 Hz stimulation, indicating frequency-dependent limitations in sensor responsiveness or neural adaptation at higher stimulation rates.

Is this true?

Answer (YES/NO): NO